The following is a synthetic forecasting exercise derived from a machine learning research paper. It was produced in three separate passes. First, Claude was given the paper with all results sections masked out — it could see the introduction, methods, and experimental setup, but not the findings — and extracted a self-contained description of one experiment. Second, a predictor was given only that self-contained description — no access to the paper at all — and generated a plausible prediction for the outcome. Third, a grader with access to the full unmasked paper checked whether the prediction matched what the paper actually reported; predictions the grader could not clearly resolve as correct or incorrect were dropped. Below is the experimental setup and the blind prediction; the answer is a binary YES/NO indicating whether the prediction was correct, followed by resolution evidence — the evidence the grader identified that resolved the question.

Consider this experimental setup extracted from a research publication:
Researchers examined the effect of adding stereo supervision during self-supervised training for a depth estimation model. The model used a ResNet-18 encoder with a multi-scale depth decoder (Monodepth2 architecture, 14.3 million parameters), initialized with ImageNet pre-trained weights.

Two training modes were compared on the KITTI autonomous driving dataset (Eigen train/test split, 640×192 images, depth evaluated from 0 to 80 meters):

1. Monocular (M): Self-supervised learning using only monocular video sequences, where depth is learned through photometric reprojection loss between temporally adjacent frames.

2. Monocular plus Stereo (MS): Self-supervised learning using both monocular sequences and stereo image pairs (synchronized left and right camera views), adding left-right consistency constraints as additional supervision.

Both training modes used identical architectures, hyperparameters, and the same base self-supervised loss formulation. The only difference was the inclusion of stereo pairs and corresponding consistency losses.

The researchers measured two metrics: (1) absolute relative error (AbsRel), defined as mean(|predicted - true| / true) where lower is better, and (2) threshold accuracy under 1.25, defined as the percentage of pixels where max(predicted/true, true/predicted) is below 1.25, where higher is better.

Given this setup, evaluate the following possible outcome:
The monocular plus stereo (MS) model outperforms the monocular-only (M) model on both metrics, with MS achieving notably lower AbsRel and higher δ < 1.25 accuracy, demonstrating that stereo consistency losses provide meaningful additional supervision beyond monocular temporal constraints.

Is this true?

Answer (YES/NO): NO